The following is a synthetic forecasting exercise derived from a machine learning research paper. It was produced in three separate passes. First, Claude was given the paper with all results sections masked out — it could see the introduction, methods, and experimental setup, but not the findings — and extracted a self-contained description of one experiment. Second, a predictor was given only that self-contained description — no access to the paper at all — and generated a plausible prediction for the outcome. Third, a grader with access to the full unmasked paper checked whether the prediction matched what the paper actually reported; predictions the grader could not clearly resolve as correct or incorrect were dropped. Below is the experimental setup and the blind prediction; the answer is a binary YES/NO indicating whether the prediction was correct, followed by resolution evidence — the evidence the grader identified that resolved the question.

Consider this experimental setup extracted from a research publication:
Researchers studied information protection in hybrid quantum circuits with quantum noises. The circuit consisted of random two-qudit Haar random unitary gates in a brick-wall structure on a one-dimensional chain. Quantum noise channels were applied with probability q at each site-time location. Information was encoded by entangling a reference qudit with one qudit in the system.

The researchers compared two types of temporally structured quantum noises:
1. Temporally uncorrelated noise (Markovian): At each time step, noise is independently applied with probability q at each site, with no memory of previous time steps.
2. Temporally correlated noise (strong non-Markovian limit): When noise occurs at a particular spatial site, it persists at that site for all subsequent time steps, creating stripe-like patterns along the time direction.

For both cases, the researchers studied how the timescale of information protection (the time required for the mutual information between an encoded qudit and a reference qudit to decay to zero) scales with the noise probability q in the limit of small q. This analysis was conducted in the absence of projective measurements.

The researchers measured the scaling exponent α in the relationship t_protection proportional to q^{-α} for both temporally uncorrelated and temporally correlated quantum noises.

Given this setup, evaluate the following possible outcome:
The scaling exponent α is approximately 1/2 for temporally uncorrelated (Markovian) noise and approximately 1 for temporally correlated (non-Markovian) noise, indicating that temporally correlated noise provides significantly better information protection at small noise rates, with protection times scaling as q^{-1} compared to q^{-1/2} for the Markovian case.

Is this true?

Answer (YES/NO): YES